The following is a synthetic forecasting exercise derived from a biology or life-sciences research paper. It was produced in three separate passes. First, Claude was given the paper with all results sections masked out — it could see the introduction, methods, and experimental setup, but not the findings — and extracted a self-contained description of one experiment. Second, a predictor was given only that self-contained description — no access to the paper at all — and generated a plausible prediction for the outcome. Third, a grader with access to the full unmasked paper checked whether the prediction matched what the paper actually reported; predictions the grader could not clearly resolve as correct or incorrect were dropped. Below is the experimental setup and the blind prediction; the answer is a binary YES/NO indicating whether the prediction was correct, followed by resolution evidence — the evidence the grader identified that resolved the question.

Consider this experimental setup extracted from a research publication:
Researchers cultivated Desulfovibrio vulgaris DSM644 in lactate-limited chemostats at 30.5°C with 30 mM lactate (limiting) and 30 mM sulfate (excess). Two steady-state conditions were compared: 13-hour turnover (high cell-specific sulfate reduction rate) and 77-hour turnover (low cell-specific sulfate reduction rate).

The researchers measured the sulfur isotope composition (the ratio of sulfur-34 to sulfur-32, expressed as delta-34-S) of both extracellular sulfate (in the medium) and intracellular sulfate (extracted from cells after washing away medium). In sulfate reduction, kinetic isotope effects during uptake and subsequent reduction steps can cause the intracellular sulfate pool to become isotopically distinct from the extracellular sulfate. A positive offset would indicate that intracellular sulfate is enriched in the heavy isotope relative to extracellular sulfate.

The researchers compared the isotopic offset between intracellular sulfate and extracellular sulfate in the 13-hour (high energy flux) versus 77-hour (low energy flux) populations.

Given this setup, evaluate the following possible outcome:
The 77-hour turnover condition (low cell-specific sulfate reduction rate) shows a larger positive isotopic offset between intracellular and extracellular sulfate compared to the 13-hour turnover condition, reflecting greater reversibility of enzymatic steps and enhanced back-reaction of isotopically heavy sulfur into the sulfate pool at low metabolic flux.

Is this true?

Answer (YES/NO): NO